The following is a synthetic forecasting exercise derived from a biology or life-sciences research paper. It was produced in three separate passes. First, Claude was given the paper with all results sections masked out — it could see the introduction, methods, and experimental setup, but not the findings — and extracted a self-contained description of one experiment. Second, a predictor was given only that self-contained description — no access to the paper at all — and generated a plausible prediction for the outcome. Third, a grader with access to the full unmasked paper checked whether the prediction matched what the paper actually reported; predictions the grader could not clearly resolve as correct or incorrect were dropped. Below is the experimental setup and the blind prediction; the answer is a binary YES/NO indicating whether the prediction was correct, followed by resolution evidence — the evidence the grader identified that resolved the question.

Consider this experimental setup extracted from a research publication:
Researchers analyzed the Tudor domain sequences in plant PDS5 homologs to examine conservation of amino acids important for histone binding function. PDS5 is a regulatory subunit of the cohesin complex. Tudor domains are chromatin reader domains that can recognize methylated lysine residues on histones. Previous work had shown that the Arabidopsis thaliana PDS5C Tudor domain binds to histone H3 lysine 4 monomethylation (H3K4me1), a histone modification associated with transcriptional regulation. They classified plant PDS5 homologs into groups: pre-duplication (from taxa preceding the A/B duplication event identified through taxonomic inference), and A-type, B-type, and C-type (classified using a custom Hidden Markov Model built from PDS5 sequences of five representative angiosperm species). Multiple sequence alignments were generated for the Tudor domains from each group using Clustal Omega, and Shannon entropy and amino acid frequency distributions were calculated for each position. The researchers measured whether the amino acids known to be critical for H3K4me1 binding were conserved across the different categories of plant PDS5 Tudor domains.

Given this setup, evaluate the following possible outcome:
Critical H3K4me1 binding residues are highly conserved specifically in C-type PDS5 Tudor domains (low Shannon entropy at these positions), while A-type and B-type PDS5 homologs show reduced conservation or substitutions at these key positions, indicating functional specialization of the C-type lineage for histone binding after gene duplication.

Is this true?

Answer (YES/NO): NO